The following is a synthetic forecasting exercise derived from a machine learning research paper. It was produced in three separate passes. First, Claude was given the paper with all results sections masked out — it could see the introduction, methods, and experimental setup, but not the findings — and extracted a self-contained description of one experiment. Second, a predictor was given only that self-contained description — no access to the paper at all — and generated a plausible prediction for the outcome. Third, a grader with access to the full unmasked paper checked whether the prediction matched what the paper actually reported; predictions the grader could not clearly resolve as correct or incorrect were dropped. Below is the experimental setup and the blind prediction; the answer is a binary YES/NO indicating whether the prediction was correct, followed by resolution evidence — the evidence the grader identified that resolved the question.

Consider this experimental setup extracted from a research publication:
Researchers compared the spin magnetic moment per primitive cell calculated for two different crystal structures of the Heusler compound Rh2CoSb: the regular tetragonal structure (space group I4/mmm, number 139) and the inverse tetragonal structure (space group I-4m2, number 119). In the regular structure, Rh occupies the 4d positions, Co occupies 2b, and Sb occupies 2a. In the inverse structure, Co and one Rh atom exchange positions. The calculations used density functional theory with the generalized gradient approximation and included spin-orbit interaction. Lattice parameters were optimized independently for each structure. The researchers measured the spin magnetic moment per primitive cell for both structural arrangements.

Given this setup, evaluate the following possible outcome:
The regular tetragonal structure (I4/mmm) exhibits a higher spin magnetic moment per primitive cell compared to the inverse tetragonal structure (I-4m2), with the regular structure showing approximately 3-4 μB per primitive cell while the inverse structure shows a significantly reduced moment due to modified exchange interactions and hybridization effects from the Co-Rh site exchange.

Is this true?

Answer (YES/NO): NO